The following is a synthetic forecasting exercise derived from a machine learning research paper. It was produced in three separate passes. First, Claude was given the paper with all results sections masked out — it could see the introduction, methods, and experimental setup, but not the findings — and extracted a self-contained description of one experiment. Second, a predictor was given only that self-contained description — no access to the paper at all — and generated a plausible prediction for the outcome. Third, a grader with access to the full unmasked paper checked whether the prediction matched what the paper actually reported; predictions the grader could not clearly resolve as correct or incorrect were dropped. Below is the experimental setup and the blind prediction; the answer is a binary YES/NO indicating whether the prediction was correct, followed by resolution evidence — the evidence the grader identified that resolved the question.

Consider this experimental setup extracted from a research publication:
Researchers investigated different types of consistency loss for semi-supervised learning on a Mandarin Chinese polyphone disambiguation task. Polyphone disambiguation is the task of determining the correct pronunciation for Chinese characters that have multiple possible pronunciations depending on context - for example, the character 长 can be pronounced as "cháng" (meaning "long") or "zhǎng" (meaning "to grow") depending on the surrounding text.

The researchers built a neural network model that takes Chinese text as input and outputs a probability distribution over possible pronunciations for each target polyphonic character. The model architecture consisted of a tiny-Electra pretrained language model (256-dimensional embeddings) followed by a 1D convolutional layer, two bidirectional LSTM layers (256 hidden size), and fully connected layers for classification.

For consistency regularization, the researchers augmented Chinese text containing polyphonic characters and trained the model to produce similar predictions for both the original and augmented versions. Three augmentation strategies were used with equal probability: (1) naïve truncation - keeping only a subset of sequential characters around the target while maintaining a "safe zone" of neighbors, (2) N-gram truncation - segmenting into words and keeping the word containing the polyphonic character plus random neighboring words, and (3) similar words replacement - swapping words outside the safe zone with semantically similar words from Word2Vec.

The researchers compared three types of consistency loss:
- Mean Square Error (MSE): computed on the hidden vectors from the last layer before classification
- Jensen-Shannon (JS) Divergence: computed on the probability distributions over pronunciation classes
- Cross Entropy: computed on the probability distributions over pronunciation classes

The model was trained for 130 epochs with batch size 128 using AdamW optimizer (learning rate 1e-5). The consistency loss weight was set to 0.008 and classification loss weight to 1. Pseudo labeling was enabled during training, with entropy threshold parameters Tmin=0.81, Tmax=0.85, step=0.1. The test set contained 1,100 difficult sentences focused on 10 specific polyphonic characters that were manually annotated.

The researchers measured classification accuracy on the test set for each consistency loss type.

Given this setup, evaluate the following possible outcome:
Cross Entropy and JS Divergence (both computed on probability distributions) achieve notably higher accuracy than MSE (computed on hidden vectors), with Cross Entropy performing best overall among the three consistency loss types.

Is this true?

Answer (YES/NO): NO